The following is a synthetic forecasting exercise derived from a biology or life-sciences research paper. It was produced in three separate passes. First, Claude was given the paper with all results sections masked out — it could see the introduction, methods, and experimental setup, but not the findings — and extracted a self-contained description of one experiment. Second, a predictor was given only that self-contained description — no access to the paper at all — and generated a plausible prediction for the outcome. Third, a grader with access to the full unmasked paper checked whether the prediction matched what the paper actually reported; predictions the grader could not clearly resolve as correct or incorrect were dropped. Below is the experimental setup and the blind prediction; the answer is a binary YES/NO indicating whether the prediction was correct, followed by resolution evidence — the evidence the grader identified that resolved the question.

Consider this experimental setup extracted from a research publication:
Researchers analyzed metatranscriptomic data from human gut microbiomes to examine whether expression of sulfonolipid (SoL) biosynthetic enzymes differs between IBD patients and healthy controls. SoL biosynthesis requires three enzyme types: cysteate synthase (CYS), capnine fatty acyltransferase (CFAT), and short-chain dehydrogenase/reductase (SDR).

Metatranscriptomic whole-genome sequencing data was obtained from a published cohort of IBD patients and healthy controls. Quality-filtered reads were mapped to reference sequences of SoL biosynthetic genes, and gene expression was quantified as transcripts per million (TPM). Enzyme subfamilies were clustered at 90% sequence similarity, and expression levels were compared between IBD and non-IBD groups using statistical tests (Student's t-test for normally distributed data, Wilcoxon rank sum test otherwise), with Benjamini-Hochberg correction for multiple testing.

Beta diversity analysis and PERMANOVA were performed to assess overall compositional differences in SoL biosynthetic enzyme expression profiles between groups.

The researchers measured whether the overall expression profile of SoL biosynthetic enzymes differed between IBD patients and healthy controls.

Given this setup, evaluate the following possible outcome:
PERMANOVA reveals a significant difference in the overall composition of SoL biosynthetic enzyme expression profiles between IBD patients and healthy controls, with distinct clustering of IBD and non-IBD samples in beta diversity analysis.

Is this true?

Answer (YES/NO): YES